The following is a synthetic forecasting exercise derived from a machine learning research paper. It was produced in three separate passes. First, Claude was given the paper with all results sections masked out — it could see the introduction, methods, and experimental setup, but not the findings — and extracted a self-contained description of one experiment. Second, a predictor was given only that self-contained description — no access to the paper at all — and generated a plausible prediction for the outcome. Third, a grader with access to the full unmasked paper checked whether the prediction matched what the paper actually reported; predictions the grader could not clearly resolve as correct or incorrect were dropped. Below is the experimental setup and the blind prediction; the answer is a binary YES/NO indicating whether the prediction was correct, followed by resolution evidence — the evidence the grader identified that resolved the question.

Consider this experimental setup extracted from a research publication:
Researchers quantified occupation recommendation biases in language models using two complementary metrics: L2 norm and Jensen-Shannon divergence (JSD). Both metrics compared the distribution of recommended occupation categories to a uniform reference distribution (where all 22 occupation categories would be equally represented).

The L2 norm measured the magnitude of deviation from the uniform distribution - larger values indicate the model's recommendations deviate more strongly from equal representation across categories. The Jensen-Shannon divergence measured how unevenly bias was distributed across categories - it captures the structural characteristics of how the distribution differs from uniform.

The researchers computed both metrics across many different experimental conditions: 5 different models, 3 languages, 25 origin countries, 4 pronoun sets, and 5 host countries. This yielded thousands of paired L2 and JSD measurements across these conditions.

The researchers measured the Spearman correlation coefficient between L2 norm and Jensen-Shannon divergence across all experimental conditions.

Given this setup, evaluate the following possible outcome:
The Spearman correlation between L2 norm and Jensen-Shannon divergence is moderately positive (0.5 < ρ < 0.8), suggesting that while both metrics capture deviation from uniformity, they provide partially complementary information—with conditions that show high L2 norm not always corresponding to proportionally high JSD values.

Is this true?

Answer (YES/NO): NO